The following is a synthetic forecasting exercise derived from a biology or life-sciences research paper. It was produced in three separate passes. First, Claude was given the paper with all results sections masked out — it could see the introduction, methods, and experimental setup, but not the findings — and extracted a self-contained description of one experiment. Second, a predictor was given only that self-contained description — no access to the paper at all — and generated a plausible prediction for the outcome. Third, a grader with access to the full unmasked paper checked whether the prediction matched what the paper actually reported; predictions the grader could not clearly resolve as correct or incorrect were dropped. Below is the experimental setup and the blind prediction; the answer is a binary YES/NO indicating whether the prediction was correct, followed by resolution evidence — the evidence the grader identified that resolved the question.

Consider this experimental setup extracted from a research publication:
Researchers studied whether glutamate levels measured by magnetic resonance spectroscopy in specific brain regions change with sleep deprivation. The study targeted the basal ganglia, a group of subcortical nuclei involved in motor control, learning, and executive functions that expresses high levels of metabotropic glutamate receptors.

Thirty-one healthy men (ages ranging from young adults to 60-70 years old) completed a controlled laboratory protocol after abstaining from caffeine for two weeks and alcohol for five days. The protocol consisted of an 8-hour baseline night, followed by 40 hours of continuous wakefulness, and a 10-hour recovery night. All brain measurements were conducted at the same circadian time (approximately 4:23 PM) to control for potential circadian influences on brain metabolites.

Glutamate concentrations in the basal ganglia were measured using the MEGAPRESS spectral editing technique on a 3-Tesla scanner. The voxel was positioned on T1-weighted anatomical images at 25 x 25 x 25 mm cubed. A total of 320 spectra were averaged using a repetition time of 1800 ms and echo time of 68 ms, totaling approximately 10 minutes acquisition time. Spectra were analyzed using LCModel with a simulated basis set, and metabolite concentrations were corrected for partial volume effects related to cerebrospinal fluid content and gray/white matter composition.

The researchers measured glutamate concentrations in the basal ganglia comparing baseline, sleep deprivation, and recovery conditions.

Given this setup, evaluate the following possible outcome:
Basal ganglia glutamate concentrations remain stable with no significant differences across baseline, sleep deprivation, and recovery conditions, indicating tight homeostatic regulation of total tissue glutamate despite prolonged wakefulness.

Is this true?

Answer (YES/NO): NO